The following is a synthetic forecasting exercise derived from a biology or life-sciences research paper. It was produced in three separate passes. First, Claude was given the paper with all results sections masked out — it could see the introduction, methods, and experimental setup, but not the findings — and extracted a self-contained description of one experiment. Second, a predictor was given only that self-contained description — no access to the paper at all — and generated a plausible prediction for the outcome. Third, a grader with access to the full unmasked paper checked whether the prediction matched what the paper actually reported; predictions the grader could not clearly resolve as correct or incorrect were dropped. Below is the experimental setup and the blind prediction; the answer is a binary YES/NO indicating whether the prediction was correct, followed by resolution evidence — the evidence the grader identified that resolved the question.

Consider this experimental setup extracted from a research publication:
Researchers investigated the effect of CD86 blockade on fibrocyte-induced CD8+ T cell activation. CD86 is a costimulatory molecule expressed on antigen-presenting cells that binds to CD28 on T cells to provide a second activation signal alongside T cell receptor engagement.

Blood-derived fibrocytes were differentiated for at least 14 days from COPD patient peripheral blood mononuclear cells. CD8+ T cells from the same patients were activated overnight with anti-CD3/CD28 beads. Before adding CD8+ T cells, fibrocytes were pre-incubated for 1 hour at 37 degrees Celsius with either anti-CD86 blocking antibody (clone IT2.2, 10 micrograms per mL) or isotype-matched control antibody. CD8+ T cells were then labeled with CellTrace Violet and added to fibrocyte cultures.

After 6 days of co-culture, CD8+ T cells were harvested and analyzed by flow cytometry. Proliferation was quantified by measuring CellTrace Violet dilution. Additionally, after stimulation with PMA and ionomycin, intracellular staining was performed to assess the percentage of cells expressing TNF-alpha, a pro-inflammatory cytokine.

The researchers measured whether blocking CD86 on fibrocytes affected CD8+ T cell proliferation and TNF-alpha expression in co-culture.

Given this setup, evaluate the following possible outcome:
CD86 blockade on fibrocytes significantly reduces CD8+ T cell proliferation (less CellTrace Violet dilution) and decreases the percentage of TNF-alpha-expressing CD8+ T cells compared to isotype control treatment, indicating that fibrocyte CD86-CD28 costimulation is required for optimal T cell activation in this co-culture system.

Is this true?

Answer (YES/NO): NO